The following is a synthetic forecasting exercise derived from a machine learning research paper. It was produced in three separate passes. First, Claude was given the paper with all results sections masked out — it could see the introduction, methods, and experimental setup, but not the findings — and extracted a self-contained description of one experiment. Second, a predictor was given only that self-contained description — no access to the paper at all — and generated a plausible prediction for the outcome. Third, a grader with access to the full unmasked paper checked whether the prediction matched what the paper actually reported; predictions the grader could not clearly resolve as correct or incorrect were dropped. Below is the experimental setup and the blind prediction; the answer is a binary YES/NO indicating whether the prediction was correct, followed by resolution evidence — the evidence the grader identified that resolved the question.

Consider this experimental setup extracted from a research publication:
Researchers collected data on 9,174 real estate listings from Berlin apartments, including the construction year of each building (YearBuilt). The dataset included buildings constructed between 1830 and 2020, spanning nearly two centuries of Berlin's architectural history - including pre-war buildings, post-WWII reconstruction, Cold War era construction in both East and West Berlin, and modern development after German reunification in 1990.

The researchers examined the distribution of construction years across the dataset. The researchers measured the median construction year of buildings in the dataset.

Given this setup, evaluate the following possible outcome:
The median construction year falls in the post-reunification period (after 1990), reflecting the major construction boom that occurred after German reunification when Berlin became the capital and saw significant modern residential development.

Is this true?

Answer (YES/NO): NO